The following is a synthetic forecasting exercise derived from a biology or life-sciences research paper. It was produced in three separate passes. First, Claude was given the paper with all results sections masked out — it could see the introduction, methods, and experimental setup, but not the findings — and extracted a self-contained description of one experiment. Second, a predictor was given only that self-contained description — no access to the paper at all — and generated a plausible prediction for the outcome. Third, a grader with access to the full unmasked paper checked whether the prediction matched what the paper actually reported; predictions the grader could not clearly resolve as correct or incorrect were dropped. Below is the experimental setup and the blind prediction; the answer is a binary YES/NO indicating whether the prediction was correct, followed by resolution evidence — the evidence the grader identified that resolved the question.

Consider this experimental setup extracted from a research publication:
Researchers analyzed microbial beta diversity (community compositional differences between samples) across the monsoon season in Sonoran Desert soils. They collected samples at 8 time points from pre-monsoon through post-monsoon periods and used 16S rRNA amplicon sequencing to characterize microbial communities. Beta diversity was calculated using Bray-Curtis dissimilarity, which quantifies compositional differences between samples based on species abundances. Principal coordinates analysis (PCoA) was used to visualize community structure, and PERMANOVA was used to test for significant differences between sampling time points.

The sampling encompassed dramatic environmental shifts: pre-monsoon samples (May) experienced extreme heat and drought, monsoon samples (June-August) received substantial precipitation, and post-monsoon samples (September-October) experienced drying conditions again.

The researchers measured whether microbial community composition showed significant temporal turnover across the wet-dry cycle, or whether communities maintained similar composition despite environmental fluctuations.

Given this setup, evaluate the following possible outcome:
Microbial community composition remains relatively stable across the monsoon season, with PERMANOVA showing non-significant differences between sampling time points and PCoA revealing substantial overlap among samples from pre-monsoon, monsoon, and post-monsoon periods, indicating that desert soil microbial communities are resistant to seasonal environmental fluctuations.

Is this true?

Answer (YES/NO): NO